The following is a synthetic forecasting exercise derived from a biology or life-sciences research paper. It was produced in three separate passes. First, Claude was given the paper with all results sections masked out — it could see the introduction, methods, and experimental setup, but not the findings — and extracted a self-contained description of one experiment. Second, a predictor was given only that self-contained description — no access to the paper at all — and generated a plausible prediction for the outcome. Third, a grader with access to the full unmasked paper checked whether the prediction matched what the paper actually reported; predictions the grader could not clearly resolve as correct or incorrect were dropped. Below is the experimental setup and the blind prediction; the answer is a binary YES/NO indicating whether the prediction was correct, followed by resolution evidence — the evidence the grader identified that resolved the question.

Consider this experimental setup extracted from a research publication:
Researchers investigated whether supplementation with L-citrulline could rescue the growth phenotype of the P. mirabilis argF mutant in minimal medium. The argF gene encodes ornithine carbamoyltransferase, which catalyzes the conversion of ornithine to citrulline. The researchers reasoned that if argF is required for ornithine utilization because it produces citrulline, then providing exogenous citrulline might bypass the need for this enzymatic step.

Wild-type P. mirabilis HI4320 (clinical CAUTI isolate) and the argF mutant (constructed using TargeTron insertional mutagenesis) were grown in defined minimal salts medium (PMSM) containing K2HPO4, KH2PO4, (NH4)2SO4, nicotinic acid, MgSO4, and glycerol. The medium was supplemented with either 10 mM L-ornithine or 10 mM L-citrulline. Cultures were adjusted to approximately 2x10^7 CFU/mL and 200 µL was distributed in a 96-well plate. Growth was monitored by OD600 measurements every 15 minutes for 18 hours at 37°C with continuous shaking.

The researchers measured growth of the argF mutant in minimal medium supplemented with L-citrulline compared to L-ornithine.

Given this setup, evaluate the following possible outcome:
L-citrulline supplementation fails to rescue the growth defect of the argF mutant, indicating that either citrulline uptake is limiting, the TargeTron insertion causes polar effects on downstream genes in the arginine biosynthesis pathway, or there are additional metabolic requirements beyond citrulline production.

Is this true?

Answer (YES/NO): NO